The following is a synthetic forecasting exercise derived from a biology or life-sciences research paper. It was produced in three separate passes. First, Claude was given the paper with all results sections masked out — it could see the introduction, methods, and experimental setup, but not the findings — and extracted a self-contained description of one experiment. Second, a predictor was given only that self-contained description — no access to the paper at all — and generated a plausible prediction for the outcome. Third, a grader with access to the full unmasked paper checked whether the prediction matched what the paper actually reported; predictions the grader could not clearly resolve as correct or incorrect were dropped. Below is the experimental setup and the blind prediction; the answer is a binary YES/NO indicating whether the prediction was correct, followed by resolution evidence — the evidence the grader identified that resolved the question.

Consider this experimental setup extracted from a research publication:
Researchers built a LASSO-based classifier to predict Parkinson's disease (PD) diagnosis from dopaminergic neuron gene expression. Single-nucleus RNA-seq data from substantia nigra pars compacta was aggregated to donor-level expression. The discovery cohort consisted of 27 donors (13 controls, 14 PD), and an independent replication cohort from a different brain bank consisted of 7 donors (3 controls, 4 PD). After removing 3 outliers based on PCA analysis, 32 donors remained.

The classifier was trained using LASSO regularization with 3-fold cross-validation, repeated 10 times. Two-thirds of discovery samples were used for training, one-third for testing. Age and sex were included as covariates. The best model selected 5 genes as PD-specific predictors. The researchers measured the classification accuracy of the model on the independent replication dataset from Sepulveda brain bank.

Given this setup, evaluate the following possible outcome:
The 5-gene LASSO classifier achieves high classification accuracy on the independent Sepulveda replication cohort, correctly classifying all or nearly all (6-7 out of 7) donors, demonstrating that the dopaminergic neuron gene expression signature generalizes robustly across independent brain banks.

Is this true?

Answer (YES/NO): YES